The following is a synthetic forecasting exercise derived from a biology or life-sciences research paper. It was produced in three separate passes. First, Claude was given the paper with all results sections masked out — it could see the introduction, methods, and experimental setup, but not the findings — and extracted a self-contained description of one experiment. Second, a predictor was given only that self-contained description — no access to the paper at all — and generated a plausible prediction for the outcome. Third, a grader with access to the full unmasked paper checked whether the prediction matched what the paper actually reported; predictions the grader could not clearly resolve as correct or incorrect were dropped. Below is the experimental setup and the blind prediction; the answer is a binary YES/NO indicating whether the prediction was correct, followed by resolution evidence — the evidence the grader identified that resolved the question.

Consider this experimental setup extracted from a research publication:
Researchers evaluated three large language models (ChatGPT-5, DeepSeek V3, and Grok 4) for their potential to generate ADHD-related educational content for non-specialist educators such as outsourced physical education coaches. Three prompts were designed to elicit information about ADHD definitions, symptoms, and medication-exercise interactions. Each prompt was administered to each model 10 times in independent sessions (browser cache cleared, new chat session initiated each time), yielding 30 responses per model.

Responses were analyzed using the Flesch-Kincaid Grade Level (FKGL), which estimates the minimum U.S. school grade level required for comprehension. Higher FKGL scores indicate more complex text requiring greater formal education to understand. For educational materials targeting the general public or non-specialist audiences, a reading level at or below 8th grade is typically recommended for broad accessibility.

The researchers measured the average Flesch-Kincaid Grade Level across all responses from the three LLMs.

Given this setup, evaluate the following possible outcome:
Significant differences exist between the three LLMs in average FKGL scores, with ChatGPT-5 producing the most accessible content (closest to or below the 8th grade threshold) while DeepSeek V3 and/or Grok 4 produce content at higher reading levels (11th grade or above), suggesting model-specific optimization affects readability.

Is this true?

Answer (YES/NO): NO